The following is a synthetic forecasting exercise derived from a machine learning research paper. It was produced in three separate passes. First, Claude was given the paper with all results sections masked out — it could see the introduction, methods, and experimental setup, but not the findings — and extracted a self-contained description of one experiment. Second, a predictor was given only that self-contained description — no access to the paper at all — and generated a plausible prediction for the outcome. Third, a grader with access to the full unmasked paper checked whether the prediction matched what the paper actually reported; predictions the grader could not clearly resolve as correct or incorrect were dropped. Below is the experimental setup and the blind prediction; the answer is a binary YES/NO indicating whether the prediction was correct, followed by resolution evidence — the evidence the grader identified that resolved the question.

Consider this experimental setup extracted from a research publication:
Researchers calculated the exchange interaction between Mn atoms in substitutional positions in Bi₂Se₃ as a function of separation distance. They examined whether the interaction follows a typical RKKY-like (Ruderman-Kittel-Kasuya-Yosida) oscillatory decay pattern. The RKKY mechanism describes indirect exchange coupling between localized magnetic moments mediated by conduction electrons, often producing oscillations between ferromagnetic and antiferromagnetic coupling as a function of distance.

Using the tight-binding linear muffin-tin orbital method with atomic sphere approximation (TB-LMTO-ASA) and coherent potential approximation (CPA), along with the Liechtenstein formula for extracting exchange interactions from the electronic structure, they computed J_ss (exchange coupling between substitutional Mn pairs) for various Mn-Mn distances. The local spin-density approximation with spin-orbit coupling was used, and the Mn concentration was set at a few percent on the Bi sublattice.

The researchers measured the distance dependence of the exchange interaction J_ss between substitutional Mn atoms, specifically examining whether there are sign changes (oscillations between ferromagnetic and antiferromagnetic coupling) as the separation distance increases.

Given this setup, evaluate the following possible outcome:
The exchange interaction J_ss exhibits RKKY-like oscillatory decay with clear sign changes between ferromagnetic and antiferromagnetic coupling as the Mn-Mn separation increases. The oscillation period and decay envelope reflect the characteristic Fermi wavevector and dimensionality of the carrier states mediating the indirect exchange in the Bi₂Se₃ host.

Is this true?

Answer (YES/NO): NO